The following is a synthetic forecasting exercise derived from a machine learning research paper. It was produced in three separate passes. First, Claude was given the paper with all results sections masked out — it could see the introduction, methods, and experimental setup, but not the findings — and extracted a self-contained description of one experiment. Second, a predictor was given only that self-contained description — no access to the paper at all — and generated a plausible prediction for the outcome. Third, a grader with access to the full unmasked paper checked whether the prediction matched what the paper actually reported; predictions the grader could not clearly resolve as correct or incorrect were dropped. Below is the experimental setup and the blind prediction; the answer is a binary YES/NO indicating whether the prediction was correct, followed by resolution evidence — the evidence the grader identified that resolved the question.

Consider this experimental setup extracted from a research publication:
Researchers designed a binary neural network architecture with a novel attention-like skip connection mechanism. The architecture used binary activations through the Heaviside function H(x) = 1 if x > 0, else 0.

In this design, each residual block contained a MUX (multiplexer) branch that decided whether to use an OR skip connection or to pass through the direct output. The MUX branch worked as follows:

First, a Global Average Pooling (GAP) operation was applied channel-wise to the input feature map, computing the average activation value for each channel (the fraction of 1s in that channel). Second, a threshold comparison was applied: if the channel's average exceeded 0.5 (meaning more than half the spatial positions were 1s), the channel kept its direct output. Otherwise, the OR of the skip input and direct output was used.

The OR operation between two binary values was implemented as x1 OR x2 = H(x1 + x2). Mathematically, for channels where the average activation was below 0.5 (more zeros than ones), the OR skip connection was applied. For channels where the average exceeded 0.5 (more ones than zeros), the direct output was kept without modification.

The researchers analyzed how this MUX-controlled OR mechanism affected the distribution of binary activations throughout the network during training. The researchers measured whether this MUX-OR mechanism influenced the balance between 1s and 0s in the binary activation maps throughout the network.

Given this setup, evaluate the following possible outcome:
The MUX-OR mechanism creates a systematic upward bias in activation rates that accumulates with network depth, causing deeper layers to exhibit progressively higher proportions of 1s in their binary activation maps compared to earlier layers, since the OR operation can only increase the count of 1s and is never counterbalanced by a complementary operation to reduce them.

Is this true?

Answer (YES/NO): NO